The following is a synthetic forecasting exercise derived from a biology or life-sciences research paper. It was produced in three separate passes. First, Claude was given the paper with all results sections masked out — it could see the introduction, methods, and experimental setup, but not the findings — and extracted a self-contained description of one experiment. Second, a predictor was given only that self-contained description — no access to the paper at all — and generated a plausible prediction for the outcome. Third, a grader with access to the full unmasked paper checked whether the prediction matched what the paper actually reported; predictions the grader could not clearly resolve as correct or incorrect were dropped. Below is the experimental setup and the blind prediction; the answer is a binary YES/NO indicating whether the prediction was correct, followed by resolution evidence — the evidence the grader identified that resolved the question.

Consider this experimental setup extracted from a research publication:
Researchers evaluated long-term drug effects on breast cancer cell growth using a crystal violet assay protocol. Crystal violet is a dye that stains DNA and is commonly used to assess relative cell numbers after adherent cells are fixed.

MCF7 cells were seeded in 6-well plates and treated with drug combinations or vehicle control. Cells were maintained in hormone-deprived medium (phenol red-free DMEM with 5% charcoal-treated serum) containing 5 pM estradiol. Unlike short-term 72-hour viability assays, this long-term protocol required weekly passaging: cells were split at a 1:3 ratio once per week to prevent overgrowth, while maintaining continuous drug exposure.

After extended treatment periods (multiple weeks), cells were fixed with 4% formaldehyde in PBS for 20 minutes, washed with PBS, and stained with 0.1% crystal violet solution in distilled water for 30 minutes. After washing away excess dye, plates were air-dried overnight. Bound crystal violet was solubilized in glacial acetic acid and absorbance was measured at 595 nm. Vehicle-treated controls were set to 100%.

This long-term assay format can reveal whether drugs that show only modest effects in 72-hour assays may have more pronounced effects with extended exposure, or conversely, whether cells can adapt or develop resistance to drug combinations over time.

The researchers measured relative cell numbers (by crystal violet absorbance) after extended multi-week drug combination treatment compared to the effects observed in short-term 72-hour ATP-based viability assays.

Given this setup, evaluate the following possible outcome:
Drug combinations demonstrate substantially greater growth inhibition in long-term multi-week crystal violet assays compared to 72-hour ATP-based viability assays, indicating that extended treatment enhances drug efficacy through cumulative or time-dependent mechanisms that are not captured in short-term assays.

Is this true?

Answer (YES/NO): YES